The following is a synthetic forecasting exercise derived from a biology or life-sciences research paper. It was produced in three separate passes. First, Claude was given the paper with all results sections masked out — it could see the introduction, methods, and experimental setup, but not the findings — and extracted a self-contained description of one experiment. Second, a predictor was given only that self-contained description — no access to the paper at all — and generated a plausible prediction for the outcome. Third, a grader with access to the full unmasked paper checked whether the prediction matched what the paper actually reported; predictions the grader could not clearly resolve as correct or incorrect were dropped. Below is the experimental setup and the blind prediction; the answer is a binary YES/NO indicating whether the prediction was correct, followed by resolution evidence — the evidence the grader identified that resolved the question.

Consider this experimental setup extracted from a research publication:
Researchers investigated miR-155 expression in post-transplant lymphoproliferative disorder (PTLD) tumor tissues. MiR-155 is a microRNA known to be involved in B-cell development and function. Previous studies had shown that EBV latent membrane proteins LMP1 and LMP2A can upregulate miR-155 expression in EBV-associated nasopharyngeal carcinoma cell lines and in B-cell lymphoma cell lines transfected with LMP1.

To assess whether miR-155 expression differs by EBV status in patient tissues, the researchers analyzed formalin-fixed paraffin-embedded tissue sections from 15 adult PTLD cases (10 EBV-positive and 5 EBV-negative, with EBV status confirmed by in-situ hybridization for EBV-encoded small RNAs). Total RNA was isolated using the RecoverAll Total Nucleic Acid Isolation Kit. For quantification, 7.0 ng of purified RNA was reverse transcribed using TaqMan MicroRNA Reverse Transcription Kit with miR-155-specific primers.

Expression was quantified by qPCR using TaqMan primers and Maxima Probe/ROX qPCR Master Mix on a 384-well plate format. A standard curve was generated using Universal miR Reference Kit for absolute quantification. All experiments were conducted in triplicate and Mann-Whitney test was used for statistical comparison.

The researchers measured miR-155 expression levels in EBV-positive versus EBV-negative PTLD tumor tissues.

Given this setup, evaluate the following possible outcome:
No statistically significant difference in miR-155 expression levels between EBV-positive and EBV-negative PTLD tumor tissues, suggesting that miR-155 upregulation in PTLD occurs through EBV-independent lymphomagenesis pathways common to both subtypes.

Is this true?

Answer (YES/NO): YES